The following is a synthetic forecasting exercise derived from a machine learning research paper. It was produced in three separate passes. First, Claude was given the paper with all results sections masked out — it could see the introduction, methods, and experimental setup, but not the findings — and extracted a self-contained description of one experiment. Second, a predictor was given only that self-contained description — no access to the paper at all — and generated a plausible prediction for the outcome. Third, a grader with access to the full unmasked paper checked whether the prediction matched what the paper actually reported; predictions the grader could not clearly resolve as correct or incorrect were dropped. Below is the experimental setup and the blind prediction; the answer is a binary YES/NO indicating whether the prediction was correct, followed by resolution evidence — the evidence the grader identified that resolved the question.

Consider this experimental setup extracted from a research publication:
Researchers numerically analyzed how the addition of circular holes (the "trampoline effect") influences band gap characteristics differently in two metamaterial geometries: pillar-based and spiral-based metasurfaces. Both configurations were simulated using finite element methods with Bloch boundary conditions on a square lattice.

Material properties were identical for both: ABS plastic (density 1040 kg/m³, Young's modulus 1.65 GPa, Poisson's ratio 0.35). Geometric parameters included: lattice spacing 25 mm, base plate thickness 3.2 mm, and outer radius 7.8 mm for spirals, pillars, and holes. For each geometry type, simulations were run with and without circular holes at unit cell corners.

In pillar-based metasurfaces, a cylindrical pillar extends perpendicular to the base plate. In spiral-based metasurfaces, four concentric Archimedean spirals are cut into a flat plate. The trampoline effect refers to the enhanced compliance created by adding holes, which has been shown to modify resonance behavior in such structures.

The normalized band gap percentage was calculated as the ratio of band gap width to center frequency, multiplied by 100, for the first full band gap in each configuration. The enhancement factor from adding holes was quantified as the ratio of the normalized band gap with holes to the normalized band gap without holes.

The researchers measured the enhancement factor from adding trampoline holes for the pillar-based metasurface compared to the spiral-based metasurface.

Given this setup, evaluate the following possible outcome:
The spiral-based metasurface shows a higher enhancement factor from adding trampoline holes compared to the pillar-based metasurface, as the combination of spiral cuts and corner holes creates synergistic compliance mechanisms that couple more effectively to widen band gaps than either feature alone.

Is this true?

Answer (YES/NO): YES